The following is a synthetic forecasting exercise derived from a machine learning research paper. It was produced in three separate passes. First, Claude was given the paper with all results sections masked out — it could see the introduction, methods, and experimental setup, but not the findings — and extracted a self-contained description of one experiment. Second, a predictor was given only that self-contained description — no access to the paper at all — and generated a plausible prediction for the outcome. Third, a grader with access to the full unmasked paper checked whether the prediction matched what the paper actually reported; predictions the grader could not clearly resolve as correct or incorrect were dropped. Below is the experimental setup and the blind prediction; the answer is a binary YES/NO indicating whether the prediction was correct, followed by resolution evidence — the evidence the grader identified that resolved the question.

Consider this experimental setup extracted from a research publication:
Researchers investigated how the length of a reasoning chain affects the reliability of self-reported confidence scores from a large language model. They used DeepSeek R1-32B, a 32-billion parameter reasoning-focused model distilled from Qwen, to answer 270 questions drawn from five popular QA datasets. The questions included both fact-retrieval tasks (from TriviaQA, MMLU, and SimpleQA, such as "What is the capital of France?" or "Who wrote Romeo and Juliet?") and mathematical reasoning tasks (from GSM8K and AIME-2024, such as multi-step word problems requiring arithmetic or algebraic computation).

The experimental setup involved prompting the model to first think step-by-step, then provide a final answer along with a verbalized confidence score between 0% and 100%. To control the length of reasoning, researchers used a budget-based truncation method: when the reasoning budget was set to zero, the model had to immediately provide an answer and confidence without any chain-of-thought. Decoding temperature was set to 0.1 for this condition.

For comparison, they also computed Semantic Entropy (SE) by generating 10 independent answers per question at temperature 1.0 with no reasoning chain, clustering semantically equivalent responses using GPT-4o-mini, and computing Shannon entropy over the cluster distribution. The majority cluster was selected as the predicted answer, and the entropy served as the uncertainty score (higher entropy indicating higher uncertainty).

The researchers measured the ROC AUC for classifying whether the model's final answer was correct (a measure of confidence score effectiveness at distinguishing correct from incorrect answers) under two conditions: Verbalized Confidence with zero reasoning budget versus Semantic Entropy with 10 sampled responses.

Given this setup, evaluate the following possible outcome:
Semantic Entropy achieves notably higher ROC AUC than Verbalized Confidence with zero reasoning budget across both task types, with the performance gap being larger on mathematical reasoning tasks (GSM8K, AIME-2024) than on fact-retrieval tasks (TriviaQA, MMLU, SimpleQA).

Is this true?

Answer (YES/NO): YES